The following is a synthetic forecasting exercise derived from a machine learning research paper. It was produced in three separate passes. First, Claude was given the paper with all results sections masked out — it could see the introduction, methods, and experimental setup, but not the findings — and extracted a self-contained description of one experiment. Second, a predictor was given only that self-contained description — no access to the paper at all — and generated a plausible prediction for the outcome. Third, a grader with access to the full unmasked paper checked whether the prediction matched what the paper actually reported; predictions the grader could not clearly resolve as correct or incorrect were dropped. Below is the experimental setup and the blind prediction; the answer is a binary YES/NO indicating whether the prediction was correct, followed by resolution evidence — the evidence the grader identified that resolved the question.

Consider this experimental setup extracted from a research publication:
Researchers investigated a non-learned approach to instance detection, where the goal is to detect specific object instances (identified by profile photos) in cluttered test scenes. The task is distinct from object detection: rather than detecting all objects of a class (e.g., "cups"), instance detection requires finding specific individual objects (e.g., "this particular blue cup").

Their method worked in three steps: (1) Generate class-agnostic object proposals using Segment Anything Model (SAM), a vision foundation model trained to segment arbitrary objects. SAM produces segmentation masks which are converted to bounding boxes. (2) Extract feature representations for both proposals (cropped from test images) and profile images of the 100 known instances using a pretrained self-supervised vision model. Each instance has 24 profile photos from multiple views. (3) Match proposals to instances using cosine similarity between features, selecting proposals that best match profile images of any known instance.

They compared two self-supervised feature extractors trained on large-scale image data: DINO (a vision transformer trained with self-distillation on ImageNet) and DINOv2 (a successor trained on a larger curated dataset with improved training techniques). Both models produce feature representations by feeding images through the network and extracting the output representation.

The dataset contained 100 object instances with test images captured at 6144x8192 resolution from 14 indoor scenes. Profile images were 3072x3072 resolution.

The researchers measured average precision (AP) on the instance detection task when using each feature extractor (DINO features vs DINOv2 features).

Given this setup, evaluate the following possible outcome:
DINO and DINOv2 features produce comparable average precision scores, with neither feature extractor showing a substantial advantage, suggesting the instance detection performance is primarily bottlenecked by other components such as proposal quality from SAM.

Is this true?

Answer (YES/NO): NO